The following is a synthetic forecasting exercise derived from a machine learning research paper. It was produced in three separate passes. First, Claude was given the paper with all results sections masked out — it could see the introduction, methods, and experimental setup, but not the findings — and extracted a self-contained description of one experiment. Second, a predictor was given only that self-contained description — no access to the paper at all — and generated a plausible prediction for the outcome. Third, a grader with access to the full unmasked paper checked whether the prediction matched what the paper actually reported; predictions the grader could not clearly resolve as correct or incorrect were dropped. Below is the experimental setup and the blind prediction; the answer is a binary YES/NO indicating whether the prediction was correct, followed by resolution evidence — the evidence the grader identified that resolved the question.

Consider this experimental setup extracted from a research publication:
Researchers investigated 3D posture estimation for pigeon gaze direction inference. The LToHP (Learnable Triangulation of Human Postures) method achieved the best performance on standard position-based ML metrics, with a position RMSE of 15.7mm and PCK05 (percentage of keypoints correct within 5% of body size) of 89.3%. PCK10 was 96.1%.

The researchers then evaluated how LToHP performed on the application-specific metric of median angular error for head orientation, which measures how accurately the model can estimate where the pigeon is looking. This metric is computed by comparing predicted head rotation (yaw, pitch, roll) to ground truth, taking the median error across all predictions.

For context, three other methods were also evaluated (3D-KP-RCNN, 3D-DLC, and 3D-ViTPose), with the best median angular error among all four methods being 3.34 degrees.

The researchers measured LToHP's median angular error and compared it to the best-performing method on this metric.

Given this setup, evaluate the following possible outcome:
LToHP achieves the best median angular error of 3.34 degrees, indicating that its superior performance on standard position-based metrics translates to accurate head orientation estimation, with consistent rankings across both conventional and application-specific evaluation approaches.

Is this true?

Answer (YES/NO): NO